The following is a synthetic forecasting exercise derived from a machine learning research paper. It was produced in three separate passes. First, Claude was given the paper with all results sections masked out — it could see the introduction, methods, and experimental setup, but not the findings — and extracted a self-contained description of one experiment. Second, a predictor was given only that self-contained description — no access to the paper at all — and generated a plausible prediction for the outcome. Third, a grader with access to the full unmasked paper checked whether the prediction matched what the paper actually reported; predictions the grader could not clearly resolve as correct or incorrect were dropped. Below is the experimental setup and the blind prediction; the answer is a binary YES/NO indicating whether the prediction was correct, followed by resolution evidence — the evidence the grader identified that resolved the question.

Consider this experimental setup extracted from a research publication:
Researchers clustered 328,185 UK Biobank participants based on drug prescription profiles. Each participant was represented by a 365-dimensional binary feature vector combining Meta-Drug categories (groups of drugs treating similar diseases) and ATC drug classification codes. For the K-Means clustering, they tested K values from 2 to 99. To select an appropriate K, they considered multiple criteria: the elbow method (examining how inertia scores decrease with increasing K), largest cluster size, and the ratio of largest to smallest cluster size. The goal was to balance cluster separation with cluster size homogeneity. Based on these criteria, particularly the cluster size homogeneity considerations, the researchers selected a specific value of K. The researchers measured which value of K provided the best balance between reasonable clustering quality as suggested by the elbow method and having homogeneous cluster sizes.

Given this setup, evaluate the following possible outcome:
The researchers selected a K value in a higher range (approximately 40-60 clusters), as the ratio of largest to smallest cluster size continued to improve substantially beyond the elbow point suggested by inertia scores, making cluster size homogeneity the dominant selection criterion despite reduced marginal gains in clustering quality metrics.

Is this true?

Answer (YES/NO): NO